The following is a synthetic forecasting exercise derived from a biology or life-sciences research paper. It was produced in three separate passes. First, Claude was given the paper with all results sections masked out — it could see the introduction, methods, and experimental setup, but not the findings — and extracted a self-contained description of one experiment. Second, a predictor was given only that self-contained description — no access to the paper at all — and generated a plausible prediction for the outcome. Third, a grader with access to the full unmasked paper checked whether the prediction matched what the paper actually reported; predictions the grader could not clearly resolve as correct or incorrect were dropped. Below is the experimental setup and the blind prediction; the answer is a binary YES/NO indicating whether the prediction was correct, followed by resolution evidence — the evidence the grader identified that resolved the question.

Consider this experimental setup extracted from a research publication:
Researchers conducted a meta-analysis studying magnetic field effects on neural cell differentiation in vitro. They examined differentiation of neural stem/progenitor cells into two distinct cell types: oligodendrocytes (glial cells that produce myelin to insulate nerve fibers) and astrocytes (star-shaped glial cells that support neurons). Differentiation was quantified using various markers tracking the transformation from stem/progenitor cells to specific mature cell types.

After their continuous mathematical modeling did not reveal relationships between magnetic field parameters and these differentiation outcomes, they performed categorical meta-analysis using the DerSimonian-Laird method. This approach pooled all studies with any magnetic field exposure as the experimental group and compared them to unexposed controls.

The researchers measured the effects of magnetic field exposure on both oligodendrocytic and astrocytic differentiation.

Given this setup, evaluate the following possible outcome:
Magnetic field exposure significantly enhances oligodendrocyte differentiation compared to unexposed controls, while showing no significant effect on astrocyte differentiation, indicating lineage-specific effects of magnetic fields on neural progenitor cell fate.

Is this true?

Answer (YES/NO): NO